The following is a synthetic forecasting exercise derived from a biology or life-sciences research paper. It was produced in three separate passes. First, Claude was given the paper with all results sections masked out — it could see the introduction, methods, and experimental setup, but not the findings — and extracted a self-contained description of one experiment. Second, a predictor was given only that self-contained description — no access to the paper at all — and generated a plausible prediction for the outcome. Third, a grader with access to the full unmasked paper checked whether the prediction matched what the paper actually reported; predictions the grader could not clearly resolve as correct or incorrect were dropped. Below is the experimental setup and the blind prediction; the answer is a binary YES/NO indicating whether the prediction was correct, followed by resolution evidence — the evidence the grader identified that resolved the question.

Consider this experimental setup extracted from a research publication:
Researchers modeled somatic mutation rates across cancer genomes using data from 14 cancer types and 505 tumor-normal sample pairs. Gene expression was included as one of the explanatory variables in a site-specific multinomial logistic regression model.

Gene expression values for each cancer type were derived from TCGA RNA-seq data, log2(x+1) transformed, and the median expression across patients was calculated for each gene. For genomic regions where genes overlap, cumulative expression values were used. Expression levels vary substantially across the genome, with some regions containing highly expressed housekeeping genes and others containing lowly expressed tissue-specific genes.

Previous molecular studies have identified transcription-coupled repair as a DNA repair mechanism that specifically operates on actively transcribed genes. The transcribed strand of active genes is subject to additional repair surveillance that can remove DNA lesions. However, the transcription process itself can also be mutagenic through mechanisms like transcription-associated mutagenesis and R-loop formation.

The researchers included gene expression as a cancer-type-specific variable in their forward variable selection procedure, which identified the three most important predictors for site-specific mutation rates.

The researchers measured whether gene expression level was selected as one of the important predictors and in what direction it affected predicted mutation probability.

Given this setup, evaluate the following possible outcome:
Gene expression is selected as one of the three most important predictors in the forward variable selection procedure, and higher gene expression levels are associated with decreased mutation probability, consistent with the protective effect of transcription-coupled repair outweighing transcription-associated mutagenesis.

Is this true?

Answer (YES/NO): YES